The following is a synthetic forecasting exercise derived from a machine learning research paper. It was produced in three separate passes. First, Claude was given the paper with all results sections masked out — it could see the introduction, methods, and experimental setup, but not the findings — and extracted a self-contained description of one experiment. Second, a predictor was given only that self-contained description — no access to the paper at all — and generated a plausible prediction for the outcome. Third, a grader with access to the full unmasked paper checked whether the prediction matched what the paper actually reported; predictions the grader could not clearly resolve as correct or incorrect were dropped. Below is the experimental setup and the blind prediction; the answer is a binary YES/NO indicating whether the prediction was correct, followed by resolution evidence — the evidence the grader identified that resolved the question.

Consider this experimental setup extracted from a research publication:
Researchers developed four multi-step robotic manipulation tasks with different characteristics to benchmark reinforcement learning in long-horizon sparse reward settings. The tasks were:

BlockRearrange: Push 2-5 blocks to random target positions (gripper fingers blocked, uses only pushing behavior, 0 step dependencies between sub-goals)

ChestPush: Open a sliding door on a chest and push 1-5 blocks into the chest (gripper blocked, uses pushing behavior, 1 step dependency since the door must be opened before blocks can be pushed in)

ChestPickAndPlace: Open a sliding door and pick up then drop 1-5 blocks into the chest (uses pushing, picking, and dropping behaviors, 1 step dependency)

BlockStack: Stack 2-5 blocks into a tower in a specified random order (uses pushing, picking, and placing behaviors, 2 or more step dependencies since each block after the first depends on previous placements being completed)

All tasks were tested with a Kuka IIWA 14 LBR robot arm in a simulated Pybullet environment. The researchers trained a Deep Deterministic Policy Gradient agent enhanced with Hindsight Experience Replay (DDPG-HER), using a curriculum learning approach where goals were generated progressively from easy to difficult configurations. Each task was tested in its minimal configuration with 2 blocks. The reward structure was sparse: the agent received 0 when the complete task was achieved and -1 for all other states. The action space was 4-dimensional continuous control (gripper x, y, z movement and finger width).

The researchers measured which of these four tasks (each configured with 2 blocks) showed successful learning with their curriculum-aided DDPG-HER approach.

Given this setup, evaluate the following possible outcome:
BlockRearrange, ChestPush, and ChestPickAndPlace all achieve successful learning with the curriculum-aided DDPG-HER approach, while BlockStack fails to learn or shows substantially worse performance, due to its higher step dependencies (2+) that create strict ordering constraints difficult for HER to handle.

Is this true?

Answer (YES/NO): NO